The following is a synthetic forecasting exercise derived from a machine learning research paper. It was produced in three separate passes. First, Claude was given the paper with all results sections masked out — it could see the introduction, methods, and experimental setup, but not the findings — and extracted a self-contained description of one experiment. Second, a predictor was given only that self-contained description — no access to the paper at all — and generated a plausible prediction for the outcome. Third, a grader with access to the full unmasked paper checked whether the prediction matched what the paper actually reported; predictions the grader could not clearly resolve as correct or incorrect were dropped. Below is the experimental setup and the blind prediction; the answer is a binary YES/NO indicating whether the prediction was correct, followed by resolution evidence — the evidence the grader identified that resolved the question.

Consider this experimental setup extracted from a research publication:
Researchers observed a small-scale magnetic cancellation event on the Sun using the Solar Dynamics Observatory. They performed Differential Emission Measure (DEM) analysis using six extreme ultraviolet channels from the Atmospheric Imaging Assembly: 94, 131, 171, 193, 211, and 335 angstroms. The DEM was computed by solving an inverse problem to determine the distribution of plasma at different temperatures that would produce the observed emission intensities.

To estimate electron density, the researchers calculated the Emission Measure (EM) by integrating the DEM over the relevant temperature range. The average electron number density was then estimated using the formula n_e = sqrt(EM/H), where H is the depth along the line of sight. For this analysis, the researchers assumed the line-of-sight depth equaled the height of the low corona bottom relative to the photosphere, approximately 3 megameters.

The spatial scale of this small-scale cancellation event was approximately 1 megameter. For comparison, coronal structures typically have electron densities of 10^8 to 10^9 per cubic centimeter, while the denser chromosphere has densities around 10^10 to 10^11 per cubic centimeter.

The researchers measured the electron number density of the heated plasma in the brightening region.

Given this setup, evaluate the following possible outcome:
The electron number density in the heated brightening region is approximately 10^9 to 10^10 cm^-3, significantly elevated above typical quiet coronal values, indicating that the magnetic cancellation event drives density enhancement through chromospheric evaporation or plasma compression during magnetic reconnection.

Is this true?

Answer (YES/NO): YES